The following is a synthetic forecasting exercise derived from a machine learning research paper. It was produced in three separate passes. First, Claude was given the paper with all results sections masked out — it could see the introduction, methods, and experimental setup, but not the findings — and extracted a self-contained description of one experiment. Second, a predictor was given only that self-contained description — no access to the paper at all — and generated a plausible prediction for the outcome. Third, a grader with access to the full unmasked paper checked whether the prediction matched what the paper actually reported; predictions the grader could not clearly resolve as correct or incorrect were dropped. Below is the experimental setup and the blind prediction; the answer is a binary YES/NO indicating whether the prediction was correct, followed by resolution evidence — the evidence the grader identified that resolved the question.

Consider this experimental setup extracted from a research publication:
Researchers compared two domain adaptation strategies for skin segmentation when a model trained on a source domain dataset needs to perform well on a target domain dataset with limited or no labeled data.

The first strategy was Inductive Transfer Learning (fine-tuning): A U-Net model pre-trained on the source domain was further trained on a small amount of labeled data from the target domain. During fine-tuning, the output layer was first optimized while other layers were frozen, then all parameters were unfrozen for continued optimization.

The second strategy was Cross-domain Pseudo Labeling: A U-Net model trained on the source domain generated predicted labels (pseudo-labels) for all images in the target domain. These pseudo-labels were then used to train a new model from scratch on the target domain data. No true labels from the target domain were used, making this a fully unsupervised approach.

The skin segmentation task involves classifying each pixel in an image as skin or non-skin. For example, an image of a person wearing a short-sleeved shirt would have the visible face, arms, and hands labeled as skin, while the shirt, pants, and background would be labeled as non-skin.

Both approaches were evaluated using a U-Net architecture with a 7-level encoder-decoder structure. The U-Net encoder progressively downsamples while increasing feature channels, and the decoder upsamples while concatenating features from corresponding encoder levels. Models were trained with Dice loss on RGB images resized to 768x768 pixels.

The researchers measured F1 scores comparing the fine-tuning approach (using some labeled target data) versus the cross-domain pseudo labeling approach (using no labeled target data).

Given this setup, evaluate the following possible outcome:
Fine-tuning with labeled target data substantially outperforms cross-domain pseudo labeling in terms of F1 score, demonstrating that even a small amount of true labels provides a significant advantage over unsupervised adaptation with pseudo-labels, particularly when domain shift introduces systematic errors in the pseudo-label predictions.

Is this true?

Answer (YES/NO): NO